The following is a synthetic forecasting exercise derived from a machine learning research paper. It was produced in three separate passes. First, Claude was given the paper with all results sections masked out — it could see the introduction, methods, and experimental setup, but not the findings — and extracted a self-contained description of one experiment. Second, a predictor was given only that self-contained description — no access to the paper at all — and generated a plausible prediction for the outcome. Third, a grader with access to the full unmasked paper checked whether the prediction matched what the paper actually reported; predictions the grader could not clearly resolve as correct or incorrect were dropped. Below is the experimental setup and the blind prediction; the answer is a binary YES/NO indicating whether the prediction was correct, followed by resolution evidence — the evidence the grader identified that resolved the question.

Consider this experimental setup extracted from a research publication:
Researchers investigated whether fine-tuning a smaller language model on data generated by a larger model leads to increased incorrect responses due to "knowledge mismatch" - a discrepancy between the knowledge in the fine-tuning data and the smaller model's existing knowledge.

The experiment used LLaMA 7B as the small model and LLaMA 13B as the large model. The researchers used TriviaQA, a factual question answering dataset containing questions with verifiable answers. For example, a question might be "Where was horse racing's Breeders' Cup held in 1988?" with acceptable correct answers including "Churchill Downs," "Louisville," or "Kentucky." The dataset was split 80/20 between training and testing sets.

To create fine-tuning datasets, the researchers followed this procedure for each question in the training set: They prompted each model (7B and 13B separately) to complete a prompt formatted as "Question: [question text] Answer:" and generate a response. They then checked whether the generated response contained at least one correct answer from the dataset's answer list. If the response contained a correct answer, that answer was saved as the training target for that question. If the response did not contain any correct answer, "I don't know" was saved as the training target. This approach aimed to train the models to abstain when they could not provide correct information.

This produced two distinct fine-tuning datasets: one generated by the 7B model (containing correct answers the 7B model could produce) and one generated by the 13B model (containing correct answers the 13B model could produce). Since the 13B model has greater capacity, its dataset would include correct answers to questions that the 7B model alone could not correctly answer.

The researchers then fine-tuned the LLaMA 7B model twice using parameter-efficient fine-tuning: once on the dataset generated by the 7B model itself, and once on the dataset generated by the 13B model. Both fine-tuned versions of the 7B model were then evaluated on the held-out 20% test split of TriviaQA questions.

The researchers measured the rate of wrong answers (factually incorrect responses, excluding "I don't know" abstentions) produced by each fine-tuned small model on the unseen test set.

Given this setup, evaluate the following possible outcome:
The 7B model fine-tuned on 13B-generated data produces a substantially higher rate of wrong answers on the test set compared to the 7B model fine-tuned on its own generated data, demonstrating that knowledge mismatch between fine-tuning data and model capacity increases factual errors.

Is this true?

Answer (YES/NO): YES